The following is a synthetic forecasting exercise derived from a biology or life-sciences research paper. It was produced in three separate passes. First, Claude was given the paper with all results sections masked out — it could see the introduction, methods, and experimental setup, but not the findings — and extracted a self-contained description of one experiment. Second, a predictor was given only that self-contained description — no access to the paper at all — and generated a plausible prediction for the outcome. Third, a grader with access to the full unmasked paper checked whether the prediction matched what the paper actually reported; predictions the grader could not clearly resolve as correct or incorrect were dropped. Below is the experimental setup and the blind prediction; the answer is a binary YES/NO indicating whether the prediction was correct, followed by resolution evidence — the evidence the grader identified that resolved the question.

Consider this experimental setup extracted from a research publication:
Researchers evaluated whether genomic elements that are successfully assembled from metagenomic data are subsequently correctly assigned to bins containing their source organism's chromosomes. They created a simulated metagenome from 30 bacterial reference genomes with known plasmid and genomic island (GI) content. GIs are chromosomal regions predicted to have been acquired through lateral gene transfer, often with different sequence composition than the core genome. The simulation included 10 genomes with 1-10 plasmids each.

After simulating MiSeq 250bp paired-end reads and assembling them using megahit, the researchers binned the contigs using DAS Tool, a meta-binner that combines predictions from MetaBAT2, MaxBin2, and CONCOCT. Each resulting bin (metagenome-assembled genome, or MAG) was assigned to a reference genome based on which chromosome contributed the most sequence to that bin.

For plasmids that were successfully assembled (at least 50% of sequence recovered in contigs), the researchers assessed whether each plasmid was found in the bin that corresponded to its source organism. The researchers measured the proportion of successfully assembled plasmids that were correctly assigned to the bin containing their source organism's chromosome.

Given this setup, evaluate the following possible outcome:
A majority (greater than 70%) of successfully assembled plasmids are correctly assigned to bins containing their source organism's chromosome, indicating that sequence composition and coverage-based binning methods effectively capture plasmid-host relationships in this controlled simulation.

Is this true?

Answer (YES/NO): NO